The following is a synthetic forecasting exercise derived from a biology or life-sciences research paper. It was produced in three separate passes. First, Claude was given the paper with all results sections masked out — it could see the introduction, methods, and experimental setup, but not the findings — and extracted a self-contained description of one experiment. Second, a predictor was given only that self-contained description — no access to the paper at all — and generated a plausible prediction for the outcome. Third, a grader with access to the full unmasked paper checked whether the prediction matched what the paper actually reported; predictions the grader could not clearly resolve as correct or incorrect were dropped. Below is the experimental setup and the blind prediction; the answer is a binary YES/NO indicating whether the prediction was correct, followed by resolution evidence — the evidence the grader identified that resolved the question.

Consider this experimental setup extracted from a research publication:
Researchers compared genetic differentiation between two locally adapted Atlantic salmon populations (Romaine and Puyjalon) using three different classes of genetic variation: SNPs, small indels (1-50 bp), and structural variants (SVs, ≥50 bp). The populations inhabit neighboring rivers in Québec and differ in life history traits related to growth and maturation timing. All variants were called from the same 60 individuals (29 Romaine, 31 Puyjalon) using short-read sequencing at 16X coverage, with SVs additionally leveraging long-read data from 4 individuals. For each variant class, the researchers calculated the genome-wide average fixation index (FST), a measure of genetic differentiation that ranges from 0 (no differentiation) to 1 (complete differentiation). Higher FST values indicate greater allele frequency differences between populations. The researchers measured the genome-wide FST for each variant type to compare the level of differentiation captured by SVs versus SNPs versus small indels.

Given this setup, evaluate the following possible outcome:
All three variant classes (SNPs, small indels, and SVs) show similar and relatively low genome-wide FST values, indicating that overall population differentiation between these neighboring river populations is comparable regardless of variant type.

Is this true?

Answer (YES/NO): NO